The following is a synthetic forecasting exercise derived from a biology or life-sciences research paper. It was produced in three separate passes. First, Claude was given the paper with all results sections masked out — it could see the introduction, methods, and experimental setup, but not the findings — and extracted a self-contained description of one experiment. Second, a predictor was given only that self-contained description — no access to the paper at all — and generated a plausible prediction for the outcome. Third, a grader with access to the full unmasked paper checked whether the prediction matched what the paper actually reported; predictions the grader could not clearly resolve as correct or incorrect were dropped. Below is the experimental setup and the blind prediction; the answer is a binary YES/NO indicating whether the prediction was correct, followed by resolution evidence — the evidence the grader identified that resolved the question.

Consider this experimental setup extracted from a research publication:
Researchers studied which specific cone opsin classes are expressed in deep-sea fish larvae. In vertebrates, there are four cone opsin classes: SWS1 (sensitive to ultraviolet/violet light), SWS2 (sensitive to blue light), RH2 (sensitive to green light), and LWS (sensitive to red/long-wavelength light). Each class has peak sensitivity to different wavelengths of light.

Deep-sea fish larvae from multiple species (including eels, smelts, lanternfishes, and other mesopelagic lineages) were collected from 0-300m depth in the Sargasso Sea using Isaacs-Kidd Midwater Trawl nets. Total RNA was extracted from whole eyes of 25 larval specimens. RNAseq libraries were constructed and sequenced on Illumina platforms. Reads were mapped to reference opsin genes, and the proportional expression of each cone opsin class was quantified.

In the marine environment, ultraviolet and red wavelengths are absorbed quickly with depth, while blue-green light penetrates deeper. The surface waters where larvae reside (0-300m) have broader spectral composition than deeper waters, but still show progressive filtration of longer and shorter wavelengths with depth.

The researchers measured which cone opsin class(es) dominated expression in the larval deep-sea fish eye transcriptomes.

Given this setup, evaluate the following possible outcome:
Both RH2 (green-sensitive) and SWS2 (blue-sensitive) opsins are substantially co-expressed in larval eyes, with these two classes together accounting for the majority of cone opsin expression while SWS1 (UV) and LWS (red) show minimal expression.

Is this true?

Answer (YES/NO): NO